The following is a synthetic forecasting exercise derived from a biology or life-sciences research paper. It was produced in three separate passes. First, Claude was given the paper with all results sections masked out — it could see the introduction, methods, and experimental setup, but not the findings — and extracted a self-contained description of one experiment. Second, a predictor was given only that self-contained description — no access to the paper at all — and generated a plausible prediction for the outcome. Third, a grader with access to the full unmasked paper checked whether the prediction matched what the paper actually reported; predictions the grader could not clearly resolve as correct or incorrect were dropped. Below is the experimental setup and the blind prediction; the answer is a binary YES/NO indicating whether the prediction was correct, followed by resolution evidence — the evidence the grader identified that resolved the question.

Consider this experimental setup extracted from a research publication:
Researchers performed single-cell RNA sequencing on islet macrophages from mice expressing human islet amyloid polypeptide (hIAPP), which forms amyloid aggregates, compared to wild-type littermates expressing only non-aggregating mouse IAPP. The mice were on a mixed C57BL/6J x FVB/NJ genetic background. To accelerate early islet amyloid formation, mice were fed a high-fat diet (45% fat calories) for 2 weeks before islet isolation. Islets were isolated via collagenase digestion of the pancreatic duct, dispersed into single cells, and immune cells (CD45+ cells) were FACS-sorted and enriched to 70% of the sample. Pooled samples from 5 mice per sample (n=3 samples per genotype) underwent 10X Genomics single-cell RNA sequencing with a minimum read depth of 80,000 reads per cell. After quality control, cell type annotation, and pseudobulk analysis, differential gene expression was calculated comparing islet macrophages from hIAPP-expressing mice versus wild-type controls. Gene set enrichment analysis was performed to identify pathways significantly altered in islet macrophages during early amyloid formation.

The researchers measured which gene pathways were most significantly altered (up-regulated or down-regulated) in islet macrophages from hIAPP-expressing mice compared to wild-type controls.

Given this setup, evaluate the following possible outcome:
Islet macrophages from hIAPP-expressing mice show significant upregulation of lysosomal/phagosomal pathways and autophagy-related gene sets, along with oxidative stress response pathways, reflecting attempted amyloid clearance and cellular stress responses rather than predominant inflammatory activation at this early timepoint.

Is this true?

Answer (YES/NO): NO